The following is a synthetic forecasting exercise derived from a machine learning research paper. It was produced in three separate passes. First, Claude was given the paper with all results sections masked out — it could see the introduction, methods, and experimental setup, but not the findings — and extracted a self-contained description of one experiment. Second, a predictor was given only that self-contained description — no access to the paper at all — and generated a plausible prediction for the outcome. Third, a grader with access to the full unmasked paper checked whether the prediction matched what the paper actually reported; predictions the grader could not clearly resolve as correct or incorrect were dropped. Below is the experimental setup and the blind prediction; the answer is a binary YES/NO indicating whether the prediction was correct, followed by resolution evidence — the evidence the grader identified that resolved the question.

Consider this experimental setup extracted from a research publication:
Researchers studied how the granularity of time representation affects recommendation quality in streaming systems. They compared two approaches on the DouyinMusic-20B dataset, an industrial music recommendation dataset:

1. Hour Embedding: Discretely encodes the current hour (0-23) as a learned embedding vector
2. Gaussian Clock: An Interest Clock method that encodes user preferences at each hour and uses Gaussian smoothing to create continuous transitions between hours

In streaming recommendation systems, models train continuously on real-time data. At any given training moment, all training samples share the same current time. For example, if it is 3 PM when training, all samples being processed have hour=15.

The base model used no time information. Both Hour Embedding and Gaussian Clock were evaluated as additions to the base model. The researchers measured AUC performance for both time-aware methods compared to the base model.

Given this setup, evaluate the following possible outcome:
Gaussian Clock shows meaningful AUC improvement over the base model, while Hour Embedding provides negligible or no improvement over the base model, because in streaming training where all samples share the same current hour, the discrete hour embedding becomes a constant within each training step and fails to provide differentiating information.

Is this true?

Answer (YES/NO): NO